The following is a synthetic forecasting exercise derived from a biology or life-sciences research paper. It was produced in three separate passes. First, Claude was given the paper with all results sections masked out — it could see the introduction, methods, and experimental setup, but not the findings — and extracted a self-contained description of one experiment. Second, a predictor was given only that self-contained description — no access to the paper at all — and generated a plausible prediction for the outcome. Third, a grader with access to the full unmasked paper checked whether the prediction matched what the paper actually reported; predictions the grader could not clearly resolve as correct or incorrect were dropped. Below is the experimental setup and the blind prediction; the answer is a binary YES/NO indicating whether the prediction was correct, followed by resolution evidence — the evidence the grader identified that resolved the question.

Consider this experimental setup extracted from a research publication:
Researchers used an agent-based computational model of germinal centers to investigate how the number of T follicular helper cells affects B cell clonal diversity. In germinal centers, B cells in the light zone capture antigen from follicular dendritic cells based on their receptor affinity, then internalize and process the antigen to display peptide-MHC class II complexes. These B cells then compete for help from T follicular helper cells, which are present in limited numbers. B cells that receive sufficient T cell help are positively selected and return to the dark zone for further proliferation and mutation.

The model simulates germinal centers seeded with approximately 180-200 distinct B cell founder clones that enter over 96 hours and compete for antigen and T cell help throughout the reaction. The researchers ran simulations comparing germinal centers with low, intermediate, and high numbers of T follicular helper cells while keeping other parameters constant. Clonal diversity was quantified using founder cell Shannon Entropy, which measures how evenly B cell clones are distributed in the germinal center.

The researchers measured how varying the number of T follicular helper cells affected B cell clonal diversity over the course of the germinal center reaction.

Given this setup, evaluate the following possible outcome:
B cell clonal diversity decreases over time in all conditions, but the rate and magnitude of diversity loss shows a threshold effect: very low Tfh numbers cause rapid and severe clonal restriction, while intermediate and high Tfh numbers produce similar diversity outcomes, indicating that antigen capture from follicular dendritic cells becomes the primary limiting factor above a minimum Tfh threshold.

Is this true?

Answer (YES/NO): NO